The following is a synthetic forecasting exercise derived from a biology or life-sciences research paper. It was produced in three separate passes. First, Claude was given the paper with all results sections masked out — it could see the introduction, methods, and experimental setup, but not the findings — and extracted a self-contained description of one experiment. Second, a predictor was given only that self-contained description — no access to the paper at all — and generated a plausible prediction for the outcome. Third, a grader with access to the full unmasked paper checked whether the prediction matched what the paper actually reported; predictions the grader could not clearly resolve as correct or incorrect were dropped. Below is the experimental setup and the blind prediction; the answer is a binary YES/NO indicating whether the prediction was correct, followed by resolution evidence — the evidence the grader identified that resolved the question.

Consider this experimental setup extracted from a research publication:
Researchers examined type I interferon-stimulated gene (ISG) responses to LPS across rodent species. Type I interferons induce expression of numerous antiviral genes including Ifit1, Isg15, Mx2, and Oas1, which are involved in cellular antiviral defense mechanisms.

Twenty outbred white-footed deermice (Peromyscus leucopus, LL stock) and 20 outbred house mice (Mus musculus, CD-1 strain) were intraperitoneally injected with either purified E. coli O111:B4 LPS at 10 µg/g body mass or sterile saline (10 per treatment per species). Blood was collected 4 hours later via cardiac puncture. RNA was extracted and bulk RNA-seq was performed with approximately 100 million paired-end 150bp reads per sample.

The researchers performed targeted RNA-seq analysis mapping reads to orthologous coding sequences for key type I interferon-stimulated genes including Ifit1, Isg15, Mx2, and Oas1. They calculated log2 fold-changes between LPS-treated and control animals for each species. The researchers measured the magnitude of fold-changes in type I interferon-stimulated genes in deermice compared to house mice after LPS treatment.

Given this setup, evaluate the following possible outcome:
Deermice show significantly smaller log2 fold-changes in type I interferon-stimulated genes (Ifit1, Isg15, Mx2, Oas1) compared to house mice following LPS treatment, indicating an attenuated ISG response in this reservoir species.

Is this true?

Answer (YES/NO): YES